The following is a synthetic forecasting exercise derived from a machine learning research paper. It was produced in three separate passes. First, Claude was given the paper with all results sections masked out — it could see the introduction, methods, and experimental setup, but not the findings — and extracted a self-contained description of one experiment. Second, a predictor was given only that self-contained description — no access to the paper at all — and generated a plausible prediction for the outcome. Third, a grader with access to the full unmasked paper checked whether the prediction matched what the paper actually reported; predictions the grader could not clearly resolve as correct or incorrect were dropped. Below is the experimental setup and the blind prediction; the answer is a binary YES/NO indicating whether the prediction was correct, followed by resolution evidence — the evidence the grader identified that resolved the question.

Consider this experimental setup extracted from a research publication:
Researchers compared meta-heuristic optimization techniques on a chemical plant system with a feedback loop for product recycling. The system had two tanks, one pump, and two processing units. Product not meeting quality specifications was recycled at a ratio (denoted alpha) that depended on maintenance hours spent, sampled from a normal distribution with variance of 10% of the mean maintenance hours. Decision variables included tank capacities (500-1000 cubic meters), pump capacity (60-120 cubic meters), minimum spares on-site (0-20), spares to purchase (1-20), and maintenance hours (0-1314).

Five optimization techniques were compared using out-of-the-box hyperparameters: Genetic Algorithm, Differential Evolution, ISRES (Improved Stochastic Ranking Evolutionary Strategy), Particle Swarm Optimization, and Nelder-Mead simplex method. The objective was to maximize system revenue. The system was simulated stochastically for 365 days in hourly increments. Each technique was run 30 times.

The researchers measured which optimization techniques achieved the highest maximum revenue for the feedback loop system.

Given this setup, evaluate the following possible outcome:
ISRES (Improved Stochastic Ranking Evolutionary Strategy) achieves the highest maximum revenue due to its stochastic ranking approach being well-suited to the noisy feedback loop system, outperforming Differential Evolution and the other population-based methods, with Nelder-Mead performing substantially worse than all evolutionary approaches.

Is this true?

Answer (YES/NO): NO